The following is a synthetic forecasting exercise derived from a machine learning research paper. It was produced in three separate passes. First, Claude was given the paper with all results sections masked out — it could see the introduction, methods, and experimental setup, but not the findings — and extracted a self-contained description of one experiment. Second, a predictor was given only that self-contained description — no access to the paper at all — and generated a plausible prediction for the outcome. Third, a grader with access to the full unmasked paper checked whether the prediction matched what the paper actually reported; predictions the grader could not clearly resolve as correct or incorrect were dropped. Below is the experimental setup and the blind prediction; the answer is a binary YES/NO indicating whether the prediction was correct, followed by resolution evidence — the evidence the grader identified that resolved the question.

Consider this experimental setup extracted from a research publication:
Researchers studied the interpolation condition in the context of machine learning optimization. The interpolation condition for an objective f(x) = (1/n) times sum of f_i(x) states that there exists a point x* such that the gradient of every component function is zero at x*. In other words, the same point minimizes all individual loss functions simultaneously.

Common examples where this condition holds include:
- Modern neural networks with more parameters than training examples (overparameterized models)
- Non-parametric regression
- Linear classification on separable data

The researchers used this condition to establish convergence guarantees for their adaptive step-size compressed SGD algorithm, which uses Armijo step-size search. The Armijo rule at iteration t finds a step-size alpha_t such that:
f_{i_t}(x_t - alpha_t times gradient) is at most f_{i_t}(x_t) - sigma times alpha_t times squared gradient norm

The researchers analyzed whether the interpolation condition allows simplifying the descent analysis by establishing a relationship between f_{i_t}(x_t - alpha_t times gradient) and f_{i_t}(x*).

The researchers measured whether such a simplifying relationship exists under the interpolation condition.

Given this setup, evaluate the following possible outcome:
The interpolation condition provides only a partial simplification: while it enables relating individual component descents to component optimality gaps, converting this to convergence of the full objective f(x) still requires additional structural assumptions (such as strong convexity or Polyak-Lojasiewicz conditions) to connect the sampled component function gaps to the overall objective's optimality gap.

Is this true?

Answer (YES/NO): NO